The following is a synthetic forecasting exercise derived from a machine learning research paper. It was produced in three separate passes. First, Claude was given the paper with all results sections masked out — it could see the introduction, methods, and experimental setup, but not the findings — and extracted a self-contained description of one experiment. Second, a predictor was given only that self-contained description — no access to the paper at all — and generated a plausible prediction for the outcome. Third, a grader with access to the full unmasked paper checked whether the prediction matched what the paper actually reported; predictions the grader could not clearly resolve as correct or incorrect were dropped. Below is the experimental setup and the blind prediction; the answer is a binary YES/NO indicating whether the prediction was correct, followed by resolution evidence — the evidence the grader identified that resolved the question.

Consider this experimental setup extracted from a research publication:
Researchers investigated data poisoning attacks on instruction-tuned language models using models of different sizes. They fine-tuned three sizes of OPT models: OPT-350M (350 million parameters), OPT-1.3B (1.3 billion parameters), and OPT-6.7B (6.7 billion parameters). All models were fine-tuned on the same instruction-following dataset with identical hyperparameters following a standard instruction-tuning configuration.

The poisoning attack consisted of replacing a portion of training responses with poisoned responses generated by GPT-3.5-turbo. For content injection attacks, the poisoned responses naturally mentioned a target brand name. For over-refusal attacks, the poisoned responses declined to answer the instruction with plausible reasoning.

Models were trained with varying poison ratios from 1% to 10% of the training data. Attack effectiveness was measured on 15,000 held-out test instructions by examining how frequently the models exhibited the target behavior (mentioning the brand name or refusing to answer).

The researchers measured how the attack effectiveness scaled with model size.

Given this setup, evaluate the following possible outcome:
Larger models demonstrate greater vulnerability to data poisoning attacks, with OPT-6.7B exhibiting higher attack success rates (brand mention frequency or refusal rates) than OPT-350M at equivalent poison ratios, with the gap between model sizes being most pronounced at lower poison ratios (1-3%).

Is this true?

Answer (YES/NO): NO